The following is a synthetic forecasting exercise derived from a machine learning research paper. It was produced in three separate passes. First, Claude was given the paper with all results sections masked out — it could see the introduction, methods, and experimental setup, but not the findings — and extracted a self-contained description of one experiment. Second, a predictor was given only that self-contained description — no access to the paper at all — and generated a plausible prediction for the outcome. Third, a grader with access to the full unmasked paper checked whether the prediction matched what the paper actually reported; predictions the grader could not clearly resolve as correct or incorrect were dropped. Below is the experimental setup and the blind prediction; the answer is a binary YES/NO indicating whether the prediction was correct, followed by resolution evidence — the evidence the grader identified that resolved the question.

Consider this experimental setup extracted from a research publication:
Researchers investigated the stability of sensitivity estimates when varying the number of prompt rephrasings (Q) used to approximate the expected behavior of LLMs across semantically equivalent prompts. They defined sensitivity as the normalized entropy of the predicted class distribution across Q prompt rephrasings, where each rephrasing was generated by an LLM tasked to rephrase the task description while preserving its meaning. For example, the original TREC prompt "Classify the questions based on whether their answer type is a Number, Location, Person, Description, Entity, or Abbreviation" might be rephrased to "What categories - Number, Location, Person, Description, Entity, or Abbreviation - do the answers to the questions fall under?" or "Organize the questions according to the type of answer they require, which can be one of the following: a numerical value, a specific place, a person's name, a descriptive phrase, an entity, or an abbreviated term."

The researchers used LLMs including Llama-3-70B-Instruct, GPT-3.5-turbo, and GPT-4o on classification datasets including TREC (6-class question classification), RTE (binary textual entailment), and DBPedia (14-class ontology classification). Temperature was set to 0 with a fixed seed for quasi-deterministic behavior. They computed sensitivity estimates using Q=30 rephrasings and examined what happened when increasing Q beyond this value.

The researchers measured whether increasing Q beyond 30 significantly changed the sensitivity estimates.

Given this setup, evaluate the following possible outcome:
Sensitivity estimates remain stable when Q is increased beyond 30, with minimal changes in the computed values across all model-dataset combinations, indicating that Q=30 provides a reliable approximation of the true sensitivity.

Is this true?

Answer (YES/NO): YES